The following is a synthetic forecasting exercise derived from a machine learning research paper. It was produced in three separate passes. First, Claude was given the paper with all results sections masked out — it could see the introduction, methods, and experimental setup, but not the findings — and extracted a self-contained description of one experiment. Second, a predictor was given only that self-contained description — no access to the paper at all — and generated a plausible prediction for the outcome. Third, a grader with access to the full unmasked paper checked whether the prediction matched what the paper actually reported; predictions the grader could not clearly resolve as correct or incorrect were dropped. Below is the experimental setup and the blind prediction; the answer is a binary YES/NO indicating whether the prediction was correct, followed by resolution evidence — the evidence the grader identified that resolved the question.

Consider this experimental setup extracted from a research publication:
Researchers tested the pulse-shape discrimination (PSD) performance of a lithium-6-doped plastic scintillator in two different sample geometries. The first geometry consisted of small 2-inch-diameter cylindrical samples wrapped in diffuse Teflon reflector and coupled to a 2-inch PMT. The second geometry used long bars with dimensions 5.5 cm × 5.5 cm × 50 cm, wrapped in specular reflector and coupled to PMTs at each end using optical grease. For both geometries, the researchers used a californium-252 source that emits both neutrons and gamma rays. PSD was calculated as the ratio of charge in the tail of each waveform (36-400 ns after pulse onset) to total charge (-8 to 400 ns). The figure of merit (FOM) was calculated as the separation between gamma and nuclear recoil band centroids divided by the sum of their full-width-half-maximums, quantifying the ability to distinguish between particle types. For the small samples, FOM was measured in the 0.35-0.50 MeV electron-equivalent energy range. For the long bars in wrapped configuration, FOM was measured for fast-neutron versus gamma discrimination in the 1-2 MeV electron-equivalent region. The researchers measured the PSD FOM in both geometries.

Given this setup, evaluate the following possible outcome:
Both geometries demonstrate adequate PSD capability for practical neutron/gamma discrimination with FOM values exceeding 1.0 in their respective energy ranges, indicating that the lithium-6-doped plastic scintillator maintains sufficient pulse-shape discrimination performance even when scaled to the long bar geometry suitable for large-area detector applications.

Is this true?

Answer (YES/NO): YES